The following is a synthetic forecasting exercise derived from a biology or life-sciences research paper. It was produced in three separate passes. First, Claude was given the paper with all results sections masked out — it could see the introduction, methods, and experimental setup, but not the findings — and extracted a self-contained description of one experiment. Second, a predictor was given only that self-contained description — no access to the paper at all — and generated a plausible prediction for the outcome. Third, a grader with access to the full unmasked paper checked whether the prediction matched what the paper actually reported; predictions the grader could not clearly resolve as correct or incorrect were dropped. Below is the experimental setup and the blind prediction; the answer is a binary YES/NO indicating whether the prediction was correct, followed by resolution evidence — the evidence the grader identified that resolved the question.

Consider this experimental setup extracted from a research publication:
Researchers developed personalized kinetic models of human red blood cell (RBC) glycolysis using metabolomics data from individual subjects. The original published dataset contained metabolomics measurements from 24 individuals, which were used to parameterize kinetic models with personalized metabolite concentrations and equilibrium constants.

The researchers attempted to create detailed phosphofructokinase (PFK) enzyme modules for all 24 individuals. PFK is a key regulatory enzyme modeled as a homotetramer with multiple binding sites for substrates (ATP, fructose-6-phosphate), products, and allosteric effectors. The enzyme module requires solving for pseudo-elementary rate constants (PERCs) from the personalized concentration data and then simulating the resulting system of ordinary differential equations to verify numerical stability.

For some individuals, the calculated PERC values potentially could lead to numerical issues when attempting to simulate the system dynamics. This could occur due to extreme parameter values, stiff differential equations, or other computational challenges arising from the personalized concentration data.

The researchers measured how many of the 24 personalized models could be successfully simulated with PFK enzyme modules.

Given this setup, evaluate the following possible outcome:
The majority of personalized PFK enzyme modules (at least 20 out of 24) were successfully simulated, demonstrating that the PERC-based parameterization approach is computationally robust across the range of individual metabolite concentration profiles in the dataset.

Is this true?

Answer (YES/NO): NO